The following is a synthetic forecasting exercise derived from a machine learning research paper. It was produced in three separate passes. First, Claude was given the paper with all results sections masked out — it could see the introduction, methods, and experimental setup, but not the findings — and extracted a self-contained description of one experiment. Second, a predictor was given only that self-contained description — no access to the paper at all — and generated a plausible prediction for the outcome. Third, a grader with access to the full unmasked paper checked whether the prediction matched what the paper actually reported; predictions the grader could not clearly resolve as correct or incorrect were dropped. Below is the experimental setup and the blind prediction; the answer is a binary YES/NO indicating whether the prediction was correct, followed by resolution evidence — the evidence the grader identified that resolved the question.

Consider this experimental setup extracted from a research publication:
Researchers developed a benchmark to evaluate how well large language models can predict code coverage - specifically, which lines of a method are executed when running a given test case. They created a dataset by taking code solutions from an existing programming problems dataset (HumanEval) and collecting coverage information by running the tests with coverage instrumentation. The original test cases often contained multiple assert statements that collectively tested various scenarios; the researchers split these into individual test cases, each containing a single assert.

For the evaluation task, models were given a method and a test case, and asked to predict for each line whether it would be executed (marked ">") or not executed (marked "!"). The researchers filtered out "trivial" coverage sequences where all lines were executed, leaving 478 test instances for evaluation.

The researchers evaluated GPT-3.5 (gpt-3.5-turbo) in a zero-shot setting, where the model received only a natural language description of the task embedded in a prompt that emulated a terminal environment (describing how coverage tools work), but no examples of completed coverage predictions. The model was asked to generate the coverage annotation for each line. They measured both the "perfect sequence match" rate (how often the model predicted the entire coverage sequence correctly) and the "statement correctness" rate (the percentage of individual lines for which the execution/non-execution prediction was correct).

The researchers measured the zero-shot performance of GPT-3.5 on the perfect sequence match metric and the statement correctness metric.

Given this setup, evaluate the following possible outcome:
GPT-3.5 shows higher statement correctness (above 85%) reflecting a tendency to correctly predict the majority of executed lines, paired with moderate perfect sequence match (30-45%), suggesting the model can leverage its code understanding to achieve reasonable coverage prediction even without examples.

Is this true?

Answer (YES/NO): NO